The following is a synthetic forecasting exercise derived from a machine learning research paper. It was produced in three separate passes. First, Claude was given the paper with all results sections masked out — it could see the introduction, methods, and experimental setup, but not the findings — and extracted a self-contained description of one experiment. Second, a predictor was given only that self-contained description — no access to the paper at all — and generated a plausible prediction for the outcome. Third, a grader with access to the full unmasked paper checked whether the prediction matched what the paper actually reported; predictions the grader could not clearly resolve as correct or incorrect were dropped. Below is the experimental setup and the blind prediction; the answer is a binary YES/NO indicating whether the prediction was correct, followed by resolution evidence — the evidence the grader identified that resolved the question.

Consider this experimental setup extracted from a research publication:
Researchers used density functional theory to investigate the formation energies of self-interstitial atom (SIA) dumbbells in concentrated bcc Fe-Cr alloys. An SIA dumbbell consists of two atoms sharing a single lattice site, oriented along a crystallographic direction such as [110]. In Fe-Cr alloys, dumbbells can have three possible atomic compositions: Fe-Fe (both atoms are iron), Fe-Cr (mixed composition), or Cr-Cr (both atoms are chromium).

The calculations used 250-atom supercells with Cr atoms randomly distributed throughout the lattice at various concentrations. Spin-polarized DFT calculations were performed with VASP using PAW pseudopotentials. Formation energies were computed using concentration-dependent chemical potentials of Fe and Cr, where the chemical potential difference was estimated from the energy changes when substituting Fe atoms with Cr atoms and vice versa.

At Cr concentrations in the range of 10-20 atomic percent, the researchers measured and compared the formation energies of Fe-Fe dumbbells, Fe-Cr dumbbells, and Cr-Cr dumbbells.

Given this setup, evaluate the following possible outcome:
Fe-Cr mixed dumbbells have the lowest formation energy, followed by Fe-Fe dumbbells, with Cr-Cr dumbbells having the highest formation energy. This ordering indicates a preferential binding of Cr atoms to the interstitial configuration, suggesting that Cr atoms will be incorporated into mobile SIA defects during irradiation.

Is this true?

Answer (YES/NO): YES